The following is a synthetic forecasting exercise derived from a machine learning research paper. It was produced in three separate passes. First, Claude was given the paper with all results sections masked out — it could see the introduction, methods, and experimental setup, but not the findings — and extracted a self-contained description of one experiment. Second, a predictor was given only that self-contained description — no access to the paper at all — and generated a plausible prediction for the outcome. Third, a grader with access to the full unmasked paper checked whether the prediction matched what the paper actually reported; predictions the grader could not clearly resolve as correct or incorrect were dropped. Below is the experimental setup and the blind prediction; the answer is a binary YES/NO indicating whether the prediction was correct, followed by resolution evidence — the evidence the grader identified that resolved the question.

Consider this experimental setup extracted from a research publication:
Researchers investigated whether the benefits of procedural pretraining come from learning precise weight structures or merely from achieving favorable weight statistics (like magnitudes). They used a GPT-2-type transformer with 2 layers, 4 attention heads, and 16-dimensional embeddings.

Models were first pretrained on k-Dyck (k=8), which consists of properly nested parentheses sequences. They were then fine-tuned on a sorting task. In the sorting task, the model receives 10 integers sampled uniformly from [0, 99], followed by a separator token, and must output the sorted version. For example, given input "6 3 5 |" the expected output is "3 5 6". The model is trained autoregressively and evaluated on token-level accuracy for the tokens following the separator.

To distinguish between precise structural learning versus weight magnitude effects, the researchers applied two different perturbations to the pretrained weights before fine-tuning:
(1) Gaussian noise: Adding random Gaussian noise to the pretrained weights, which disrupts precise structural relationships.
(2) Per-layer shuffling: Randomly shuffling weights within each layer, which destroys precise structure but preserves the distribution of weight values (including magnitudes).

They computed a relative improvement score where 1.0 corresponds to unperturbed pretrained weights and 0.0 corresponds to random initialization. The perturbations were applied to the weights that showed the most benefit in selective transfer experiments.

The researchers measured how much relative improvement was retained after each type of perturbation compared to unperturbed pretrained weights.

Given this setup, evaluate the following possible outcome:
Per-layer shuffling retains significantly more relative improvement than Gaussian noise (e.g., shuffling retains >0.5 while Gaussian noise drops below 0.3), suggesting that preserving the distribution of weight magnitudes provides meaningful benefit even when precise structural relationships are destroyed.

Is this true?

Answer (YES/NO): NO